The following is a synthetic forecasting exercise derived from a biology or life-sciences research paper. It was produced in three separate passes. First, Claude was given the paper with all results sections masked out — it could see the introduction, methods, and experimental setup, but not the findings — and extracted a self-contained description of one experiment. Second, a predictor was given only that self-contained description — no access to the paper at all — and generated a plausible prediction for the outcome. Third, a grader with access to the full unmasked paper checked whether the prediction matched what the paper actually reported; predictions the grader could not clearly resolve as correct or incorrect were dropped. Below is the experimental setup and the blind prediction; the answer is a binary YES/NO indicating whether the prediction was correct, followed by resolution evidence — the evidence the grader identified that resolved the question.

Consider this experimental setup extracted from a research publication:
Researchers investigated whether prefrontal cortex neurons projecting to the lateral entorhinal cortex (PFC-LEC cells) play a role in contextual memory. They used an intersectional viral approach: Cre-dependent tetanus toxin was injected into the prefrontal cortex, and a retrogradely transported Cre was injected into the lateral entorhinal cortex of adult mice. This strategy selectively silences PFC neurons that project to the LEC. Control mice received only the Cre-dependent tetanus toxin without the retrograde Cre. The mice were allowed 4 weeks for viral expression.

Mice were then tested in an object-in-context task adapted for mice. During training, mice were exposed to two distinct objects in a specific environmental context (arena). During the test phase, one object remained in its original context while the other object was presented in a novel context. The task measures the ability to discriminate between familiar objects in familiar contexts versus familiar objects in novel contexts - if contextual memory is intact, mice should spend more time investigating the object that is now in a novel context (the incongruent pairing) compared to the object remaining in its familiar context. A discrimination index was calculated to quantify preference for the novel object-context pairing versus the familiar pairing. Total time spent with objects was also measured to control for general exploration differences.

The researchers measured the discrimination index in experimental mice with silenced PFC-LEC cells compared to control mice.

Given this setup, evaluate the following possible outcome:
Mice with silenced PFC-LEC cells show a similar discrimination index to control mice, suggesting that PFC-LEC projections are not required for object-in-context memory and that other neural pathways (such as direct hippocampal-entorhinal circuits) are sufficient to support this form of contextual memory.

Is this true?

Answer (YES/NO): NO